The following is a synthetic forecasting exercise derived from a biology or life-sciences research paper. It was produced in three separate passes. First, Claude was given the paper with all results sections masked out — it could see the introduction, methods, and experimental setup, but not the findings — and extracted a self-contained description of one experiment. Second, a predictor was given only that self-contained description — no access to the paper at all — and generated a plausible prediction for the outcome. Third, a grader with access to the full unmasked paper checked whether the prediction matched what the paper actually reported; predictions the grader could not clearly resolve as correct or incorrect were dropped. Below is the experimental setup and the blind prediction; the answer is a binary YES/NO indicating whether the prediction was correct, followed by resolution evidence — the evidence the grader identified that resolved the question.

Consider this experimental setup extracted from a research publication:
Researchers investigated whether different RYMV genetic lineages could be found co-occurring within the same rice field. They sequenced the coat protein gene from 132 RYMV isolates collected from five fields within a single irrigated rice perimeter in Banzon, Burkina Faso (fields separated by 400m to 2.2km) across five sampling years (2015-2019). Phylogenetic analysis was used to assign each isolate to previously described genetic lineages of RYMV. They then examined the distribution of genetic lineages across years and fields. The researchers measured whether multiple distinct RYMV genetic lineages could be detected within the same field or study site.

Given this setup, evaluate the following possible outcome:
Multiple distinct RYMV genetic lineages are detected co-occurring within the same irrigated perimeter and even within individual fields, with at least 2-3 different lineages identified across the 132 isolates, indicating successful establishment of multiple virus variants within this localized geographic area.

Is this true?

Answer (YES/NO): YES